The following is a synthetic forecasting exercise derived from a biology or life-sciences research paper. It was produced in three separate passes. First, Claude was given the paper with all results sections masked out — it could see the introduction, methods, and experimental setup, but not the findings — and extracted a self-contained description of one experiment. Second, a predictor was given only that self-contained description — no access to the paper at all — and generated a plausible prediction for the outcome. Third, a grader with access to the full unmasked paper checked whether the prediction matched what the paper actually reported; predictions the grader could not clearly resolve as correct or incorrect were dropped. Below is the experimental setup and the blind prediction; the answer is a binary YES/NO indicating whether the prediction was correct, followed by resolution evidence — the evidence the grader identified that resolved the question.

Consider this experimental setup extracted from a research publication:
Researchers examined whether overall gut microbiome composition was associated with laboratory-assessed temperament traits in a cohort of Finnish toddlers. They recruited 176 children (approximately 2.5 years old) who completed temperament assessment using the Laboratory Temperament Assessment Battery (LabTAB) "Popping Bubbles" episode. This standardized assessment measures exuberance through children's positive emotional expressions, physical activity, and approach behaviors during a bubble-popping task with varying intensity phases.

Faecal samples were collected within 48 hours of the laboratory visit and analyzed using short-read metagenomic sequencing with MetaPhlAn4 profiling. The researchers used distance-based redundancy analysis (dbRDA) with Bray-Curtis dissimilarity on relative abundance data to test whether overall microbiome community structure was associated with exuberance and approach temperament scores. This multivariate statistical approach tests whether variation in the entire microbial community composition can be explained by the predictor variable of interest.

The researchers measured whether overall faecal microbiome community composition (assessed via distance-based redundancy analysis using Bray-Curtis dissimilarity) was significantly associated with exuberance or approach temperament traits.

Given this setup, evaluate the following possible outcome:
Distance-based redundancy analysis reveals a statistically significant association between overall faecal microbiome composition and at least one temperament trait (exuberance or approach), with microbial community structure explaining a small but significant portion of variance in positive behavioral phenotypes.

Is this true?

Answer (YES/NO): NO